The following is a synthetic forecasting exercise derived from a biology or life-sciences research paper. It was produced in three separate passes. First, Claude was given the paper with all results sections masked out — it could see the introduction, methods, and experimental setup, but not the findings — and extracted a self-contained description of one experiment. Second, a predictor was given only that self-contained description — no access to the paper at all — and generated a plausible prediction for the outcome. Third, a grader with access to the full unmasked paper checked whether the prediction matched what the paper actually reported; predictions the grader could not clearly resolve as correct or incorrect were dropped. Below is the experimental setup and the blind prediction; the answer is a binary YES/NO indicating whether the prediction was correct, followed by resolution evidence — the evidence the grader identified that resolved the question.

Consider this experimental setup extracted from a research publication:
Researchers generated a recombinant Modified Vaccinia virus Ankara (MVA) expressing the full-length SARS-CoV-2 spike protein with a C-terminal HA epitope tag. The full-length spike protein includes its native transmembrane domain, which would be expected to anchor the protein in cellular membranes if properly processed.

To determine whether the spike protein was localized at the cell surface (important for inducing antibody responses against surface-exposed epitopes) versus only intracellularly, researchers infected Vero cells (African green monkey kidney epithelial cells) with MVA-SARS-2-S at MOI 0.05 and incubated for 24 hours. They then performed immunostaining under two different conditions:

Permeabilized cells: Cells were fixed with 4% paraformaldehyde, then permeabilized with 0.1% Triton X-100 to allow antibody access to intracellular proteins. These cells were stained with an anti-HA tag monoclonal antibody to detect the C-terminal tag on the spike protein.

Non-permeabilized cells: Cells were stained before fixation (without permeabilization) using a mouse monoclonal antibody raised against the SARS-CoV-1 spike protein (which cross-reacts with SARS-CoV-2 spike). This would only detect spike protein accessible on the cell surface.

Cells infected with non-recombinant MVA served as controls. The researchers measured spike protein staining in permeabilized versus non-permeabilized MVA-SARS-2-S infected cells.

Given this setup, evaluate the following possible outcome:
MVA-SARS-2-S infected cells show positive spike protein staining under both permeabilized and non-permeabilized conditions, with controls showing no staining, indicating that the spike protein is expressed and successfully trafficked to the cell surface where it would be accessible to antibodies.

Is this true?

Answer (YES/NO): YES